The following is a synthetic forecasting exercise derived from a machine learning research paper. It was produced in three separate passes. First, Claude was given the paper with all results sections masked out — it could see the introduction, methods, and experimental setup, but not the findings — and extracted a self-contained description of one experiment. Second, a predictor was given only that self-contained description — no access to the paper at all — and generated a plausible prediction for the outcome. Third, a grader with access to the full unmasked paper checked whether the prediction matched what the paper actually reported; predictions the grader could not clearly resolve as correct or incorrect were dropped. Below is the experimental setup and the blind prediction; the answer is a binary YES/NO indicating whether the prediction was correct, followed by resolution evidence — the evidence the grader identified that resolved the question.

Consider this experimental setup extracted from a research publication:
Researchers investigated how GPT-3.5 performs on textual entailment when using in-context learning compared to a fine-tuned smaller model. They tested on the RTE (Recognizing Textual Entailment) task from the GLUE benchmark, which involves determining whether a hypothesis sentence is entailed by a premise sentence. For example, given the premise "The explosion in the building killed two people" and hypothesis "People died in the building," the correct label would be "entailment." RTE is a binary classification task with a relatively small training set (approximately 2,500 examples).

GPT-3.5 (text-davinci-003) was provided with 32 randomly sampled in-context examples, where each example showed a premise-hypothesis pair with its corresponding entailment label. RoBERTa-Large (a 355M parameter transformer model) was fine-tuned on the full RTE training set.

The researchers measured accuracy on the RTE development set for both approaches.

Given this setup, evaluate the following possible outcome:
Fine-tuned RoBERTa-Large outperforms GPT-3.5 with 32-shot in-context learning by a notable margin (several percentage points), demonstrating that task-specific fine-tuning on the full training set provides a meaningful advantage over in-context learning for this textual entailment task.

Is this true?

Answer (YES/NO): NO